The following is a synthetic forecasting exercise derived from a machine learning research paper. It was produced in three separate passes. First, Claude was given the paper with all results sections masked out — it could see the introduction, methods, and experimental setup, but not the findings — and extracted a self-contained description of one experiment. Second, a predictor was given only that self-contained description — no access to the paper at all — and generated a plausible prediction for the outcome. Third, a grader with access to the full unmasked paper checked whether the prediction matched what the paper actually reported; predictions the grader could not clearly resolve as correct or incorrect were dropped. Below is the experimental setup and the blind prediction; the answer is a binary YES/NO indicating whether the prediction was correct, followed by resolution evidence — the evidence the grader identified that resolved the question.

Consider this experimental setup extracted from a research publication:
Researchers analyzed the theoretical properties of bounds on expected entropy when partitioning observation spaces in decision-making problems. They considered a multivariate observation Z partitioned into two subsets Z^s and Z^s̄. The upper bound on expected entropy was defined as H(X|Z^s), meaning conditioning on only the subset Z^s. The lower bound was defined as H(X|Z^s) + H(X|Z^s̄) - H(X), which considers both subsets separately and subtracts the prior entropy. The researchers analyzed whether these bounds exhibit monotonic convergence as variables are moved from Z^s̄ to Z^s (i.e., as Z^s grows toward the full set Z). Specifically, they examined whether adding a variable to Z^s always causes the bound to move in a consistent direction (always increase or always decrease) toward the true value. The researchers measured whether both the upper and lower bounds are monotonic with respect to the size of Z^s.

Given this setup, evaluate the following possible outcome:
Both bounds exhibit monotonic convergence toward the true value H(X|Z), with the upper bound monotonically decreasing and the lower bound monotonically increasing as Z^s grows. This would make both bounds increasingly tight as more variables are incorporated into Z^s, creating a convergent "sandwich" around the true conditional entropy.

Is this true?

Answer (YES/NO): NO